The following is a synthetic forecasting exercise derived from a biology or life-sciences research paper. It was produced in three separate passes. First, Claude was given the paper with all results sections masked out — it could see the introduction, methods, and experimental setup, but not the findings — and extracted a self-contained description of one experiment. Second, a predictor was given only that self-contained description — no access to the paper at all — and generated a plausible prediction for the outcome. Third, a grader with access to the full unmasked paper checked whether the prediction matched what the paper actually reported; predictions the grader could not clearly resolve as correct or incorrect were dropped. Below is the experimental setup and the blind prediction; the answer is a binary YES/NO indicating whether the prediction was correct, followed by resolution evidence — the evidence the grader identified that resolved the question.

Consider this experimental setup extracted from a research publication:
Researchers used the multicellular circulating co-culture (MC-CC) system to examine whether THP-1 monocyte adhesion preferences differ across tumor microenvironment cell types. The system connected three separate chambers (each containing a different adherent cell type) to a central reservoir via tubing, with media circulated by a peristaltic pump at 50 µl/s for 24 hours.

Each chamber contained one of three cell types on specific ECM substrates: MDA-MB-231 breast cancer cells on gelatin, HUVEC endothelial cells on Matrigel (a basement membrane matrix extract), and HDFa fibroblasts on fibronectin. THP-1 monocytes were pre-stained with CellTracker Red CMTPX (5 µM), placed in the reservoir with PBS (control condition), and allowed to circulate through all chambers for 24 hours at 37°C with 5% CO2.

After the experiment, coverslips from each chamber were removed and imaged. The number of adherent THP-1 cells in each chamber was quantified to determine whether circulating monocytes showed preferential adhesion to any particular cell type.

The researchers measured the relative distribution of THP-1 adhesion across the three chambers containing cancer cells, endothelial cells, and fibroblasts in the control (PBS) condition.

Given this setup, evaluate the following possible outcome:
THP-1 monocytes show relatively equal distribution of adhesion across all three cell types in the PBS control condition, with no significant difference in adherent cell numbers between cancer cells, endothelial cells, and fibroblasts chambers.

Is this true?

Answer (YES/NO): NO